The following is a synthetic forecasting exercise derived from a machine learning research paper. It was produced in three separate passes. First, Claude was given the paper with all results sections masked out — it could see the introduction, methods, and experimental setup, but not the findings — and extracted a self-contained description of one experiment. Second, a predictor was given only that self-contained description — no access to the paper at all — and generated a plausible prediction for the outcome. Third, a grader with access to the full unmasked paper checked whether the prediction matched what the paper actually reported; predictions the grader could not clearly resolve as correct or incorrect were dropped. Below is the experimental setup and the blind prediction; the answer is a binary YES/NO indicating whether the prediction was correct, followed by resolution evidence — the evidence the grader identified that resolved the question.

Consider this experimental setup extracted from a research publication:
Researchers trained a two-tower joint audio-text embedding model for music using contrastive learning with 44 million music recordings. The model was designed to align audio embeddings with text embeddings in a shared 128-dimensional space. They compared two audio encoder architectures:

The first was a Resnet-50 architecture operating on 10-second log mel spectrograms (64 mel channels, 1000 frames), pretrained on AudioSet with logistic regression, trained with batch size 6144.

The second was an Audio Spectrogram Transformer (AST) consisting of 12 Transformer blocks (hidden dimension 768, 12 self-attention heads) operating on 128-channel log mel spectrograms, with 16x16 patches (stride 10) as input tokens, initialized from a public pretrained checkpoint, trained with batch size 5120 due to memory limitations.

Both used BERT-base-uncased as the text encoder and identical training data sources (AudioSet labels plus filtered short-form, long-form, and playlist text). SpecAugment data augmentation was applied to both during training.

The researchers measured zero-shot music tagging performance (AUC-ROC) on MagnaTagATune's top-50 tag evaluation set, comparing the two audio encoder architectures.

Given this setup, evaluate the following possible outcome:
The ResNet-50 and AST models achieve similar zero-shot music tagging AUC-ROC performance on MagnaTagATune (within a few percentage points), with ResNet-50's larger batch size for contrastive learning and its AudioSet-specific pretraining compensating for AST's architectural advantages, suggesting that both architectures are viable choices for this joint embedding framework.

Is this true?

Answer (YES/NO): YES